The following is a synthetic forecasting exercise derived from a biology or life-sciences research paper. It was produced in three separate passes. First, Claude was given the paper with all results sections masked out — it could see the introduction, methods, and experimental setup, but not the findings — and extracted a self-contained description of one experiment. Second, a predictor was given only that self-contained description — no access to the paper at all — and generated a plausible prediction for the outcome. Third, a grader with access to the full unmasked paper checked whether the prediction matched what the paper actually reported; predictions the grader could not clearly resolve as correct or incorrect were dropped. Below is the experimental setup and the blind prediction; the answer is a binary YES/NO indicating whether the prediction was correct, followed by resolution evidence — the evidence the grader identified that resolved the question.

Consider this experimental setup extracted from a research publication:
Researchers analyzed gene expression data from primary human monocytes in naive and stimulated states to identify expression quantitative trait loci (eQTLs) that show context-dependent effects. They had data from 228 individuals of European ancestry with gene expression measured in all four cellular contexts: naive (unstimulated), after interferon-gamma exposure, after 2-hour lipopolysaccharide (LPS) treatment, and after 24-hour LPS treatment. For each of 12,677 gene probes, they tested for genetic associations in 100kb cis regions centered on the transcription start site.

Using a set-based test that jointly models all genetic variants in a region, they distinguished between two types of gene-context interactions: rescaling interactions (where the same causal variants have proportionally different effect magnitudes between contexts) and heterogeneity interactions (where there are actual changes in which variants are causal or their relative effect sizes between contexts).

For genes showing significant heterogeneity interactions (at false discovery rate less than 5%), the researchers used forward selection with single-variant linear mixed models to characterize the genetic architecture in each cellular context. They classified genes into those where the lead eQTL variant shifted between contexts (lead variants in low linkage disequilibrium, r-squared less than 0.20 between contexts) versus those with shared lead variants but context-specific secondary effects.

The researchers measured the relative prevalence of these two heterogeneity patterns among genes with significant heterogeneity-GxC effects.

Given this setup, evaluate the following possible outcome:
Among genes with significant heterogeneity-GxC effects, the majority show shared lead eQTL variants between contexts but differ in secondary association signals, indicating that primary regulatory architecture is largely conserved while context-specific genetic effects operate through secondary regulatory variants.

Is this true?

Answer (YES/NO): NO